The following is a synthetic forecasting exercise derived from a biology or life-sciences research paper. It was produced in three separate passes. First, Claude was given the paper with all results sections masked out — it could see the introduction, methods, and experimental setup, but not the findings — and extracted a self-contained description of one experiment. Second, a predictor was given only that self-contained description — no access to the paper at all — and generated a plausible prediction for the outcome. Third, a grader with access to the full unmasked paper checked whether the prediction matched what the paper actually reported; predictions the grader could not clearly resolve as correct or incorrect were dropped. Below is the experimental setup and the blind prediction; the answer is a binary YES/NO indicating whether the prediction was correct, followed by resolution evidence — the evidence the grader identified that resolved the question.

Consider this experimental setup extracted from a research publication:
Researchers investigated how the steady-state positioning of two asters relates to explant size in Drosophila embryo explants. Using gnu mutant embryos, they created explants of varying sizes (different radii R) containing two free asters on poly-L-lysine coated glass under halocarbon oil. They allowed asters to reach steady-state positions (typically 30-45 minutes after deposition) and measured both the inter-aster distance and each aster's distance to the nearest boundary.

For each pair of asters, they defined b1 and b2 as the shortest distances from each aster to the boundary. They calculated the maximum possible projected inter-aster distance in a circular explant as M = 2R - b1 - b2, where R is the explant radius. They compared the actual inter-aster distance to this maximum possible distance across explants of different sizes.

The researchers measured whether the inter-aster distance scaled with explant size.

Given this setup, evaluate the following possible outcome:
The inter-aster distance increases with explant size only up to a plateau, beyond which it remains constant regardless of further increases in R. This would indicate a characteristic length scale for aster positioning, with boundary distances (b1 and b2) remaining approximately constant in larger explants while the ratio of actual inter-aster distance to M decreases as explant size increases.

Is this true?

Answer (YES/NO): NO